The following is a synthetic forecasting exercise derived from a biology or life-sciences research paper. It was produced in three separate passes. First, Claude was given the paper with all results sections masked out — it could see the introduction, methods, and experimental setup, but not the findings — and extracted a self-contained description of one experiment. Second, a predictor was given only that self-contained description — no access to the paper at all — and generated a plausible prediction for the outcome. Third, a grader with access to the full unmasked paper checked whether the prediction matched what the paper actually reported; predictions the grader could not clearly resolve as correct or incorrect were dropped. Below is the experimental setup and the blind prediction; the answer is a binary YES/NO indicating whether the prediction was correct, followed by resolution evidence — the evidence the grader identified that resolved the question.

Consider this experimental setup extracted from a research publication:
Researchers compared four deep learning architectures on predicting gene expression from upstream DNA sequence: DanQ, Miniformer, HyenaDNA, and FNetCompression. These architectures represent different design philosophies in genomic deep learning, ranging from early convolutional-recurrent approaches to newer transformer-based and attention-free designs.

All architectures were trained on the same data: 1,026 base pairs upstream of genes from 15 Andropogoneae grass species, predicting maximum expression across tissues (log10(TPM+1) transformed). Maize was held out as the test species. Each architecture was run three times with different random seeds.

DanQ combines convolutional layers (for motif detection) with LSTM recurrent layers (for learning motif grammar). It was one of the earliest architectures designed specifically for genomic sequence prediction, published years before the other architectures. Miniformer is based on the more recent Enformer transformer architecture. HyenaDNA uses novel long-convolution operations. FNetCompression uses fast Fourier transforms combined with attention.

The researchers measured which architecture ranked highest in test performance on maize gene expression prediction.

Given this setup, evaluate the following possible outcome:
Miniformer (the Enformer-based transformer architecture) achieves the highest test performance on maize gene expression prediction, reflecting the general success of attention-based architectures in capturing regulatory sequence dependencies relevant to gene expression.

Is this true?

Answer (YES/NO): NO